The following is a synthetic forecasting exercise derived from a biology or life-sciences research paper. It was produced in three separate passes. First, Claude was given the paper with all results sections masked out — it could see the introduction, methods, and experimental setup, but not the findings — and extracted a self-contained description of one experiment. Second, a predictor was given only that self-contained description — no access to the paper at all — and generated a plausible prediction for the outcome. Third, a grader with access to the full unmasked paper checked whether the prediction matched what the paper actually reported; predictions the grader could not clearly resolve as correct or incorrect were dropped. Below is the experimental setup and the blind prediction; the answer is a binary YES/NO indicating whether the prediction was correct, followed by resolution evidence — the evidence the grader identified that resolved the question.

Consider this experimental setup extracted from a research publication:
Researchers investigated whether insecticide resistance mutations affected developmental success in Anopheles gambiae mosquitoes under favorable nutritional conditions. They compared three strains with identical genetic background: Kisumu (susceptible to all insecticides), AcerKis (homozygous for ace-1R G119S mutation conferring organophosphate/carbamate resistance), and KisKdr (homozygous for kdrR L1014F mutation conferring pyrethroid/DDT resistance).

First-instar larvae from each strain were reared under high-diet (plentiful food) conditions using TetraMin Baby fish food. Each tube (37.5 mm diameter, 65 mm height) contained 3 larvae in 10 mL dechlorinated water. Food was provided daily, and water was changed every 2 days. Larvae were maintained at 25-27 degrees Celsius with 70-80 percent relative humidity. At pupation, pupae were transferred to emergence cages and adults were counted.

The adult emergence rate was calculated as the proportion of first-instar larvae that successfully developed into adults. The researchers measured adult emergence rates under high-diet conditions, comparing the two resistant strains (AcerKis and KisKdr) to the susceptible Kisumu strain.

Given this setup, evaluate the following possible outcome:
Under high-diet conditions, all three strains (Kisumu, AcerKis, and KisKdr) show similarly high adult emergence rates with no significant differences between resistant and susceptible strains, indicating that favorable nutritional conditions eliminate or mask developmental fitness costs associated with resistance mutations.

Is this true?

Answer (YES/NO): NO